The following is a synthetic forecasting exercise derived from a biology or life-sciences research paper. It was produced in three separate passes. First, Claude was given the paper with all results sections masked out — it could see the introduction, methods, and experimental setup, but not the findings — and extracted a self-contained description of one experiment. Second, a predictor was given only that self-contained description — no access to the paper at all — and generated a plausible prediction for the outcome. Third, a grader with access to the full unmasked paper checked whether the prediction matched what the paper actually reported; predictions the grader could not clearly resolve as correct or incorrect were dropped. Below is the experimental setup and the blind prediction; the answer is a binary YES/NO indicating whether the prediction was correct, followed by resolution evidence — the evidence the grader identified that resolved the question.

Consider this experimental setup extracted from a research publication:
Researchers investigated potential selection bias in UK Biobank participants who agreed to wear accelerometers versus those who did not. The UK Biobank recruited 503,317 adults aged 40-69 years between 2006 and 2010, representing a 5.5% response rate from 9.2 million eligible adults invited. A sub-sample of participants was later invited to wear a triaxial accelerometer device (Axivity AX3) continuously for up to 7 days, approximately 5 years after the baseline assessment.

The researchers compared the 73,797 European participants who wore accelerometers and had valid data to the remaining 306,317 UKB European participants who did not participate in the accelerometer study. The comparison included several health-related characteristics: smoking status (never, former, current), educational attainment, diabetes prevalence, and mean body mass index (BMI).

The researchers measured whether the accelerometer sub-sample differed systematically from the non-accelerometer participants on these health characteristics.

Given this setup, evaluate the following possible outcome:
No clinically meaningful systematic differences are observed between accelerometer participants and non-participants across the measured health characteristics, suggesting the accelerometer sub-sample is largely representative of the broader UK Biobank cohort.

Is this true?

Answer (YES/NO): NO